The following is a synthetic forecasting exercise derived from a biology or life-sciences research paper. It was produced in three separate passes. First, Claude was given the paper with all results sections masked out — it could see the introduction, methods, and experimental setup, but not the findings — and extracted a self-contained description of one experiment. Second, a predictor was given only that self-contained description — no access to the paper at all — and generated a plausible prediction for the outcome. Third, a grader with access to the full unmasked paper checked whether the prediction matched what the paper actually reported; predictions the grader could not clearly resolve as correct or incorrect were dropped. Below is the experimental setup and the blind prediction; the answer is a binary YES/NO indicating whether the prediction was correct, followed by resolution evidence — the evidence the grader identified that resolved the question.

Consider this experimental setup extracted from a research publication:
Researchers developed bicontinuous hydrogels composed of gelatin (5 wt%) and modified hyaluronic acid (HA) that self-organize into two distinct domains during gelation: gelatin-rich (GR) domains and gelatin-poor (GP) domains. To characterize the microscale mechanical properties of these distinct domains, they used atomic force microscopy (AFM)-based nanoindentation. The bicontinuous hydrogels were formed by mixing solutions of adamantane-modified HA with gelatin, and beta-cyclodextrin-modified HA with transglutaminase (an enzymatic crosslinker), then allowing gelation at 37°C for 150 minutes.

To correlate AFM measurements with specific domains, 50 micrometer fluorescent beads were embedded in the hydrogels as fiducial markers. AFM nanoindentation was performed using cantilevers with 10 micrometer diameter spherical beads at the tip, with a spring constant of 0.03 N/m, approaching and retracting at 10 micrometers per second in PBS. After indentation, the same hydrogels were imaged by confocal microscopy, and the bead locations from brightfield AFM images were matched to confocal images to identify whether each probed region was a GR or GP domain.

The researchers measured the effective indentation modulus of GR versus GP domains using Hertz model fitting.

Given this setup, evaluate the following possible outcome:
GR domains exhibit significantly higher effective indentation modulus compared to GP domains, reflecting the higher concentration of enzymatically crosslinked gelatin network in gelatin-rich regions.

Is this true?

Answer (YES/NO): YES